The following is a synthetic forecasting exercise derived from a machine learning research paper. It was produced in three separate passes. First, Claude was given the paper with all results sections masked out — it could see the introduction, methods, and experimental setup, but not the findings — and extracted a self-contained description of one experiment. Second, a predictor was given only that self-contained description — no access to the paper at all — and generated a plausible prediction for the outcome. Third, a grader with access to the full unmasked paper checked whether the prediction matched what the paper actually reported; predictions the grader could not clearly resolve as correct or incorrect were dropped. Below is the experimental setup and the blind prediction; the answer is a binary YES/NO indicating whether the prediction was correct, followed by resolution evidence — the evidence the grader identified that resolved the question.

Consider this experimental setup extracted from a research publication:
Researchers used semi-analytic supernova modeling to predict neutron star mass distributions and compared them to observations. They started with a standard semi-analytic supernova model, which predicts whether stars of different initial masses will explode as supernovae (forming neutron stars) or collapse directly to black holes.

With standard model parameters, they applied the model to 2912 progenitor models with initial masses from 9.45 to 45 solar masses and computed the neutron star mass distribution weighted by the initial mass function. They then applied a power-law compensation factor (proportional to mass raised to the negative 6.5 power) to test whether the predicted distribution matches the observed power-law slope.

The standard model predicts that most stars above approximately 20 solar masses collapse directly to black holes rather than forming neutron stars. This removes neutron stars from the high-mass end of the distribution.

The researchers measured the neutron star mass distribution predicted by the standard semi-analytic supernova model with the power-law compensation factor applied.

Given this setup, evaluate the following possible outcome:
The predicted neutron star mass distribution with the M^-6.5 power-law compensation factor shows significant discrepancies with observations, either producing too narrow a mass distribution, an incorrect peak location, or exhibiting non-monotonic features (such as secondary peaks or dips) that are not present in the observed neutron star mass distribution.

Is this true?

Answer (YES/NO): YES